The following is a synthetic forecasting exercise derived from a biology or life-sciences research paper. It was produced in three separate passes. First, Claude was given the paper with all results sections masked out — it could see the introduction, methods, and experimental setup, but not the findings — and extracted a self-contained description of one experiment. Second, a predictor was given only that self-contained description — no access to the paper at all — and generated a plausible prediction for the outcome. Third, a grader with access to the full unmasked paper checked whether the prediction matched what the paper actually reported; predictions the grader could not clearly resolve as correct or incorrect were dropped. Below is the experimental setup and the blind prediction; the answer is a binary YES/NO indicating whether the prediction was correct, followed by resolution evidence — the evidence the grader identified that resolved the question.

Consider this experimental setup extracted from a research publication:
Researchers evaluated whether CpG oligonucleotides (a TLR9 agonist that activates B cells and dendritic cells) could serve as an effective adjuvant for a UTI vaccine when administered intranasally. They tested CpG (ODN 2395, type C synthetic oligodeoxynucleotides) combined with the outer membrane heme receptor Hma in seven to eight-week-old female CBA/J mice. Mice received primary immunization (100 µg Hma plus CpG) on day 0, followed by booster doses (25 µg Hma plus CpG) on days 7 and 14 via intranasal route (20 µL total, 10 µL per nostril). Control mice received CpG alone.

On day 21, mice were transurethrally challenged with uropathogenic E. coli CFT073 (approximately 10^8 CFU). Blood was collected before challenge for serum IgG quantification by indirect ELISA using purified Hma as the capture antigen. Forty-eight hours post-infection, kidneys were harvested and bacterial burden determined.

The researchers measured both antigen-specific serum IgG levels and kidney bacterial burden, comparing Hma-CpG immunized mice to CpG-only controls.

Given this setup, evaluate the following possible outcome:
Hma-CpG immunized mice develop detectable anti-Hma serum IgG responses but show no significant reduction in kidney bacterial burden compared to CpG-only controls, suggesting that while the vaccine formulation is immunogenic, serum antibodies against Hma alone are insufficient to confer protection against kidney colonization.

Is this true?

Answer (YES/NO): YES